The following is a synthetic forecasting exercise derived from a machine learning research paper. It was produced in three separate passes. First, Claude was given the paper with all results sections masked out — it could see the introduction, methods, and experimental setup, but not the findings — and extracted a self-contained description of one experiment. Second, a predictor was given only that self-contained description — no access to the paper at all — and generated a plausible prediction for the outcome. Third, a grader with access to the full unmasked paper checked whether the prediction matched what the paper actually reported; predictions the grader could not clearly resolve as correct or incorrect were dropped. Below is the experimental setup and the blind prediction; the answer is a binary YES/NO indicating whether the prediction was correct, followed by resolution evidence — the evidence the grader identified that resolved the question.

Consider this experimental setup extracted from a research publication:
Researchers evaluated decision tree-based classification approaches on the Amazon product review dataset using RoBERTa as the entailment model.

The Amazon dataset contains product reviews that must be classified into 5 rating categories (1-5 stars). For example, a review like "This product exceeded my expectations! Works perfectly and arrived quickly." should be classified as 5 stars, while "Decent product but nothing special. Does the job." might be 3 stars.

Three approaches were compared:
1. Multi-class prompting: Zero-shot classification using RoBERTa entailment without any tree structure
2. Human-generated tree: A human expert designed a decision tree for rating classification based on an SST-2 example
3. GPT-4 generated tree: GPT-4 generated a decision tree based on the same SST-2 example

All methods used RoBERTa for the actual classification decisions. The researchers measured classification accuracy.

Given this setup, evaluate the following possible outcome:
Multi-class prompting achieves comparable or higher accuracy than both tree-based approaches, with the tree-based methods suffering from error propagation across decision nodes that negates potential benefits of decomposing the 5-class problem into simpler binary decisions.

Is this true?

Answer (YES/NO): NO